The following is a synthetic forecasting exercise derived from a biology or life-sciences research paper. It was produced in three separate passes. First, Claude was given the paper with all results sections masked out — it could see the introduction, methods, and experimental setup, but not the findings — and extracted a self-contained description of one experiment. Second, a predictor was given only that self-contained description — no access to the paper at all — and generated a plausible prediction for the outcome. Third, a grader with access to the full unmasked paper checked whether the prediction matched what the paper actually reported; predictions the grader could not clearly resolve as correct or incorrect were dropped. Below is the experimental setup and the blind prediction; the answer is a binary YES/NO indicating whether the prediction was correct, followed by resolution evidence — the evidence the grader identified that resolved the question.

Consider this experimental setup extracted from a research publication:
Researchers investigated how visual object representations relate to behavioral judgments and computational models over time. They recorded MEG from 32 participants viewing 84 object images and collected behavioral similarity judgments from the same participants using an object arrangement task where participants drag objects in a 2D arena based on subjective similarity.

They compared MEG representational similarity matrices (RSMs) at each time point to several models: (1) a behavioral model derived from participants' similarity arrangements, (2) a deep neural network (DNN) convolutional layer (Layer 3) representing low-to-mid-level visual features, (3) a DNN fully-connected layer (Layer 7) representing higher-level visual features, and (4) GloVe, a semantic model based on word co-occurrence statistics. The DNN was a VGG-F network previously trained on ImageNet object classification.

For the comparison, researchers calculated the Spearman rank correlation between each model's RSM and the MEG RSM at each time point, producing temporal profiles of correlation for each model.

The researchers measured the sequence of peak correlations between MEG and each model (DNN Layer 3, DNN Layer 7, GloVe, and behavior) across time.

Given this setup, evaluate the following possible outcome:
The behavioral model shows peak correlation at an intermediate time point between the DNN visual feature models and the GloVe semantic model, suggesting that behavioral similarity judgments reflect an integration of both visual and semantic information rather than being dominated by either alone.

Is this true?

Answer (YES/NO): NO